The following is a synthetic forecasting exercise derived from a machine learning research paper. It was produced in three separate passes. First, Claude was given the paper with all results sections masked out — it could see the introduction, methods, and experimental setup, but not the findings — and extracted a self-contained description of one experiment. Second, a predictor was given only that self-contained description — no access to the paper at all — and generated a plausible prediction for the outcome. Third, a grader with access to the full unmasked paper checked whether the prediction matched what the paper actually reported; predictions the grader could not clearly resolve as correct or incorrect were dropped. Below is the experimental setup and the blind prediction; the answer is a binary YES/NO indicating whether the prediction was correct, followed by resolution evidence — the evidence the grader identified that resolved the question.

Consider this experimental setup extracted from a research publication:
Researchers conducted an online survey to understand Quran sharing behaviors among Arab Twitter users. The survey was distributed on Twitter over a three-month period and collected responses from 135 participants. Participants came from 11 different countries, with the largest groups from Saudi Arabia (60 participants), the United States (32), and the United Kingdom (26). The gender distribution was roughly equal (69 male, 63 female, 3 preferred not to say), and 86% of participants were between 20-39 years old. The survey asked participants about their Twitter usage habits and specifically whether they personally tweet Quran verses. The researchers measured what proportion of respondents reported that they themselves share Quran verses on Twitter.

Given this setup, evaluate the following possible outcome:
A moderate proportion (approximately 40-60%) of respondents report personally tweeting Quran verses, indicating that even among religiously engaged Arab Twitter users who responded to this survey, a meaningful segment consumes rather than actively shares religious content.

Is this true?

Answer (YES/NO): YES